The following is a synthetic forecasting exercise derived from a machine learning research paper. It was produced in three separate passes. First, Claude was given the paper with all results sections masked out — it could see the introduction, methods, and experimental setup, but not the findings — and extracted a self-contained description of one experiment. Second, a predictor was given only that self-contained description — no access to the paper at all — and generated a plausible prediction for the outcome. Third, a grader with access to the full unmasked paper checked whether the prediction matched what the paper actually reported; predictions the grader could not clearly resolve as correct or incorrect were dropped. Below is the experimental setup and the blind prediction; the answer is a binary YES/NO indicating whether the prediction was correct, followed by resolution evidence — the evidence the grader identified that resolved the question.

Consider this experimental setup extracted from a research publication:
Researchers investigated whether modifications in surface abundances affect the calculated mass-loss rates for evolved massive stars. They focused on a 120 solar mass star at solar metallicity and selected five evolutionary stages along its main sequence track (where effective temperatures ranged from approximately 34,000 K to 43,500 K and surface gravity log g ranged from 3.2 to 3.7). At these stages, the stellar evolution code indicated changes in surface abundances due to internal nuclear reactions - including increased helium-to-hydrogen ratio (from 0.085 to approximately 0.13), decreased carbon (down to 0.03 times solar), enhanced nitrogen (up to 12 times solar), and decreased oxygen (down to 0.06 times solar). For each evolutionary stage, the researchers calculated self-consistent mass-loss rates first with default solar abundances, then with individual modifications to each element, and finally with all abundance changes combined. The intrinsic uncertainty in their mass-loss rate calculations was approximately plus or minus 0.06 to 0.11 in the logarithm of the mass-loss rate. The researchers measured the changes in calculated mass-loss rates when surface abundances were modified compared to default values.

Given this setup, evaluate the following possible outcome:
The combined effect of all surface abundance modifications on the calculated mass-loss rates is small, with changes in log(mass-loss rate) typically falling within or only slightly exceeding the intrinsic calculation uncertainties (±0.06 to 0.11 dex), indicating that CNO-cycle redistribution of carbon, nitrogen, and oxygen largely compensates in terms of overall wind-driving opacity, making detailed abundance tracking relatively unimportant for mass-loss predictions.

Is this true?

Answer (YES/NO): YES